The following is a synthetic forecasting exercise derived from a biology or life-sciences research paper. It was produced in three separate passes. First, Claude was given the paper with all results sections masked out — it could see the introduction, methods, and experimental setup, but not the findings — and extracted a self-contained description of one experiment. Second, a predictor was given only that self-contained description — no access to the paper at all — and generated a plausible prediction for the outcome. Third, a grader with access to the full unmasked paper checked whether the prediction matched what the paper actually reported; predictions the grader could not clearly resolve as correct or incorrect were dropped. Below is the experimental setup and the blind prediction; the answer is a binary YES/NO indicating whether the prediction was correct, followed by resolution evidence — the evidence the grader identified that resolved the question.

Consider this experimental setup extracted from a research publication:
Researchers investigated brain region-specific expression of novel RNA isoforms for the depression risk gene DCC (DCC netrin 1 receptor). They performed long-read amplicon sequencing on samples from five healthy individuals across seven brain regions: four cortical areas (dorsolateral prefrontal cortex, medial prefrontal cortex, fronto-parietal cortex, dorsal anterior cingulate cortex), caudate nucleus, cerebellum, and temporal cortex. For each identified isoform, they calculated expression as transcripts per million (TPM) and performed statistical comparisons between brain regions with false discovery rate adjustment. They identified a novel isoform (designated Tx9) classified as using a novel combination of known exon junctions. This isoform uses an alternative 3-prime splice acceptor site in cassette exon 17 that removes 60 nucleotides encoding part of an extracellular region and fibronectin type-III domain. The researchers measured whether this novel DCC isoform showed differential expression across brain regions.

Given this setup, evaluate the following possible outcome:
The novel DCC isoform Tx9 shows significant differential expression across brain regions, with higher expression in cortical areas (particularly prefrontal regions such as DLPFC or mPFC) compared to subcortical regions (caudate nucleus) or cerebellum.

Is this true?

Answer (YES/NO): NO